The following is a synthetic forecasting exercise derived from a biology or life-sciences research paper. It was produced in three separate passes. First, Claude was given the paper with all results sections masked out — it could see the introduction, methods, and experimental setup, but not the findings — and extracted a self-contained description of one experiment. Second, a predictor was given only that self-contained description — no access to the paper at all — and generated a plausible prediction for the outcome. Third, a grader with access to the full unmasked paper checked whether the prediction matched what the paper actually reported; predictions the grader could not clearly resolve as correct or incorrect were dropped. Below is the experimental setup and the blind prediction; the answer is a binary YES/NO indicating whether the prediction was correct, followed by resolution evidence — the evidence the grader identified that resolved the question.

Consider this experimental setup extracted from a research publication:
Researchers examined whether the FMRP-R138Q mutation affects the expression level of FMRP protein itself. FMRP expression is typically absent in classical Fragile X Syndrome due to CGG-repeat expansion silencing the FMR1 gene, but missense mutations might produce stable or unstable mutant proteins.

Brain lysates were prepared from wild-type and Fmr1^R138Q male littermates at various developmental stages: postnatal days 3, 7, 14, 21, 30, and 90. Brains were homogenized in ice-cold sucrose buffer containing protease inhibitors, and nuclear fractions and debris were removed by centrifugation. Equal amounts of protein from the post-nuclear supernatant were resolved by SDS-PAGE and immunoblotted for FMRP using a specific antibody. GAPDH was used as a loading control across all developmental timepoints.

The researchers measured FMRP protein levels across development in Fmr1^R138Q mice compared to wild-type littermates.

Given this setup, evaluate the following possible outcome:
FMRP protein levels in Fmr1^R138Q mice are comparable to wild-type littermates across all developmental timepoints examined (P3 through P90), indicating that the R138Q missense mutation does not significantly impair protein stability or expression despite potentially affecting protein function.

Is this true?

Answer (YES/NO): YES